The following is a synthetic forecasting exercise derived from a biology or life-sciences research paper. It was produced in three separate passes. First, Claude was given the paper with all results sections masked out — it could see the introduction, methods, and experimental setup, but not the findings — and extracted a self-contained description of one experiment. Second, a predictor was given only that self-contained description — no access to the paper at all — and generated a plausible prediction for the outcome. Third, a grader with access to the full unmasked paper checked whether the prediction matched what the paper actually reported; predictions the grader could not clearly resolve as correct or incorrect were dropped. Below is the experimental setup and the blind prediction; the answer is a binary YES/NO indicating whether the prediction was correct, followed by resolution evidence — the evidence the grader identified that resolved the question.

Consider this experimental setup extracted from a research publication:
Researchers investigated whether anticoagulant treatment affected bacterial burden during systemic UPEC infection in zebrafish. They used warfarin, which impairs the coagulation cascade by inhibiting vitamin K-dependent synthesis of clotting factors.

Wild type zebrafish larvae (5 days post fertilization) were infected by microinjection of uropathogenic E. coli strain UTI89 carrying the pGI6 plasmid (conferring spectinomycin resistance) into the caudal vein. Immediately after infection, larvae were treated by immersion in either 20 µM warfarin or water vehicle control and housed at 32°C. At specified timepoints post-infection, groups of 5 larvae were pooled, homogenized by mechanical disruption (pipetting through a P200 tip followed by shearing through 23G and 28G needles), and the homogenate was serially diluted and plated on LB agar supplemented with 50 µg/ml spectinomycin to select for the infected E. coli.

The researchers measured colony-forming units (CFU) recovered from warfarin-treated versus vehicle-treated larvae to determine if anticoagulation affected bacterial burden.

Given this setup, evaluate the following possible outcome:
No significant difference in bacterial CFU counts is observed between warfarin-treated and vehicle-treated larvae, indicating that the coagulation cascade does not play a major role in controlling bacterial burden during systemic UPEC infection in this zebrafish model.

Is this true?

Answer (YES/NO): NO